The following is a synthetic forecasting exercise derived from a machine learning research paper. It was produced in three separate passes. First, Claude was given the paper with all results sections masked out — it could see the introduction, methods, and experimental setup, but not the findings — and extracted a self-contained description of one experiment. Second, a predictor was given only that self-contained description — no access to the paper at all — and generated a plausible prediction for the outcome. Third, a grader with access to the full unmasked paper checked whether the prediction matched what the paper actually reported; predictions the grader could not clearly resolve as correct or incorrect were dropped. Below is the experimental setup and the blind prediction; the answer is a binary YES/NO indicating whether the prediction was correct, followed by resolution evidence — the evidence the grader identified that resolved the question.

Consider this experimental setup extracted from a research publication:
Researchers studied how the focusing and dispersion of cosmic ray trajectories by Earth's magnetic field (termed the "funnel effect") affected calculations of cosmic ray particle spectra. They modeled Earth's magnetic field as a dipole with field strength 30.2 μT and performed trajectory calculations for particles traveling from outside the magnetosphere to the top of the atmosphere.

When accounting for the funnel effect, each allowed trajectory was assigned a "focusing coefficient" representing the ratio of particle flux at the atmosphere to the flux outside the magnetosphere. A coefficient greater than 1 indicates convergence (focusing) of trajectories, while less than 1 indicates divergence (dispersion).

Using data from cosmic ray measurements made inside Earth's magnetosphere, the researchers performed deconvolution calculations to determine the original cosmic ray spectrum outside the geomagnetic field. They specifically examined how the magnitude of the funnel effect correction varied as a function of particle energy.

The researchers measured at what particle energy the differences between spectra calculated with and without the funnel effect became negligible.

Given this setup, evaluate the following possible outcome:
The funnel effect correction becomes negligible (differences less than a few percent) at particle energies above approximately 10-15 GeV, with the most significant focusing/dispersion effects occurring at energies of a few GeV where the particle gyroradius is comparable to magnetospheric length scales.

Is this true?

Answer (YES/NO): NO